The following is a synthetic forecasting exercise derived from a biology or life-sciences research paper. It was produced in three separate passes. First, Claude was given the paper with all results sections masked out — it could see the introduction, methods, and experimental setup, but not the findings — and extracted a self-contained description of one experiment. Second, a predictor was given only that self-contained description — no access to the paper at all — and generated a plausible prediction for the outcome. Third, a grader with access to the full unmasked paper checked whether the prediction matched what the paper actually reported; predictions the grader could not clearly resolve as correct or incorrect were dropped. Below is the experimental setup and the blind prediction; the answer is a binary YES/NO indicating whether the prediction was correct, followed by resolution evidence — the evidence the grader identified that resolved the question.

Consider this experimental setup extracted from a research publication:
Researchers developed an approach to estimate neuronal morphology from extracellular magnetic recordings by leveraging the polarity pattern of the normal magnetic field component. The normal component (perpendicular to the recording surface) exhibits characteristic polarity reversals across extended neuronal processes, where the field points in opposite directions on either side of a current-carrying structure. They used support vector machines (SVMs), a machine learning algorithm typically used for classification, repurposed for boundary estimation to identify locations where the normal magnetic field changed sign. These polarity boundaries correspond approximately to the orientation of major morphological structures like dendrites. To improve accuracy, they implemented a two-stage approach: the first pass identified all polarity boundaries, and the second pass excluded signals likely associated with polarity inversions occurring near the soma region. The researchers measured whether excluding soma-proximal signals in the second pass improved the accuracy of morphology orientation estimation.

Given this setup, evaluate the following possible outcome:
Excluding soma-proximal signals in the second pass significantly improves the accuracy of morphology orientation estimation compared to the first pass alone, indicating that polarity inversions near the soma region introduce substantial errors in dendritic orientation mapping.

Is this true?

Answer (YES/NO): YES